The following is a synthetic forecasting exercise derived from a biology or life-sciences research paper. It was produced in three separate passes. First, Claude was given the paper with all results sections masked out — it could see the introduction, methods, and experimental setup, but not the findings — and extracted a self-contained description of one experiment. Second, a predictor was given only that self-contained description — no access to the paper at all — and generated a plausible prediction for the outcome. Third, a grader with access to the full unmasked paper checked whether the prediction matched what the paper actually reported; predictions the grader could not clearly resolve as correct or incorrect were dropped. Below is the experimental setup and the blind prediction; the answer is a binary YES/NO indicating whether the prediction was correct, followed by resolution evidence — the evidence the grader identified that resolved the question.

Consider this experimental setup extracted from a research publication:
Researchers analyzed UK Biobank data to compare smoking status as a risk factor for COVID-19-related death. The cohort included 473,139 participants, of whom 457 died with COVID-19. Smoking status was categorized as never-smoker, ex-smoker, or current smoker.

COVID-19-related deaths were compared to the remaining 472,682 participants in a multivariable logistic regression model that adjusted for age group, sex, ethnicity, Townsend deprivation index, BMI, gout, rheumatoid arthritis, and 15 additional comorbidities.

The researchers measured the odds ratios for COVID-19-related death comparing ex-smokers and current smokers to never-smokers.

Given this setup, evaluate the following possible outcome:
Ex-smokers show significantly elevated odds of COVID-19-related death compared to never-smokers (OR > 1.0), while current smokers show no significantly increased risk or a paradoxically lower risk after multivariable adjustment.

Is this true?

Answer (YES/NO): YES